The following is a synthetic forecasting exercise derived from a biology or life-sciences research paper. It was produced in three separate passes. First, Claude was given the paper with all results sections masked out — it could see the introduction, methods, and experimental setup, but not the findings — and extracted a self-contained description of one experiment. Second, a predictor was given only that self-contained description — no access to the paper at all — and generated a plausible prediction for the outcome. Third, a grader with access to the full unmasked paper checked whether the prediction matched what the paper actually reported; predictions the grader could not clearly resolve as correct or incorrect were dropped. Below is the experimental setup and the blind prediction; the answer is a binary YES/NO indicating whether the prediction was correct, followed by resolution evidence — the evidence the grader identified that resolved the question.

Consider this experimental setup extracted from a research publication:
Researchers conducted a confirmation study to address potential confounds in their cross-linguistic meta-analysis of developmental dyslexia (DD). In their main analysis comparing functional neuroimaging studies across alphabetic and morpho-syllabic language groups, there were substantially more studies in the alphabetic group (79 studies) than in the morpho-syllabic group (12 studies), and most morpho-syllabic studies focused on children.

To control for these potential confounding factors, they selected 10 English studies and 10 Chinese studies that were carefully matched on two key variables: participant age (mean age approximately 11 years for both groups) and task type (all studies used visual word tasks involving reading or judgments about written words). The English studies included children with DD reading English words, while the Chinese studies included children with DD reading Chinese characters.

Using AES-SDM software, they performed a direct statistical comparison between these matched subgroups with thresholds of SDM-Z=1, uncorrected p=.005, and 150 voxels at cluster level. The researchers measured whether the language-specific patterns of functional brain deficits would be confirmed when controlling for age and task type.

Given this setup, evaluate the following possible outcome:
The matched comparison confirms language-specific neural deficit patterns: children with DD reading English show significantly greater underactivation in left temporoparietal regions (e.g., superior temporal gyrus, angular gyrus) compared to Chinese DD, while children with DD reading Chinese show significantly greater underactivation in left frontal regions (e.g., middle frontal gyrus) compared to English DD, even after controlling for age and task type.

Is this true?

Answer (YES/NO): NO